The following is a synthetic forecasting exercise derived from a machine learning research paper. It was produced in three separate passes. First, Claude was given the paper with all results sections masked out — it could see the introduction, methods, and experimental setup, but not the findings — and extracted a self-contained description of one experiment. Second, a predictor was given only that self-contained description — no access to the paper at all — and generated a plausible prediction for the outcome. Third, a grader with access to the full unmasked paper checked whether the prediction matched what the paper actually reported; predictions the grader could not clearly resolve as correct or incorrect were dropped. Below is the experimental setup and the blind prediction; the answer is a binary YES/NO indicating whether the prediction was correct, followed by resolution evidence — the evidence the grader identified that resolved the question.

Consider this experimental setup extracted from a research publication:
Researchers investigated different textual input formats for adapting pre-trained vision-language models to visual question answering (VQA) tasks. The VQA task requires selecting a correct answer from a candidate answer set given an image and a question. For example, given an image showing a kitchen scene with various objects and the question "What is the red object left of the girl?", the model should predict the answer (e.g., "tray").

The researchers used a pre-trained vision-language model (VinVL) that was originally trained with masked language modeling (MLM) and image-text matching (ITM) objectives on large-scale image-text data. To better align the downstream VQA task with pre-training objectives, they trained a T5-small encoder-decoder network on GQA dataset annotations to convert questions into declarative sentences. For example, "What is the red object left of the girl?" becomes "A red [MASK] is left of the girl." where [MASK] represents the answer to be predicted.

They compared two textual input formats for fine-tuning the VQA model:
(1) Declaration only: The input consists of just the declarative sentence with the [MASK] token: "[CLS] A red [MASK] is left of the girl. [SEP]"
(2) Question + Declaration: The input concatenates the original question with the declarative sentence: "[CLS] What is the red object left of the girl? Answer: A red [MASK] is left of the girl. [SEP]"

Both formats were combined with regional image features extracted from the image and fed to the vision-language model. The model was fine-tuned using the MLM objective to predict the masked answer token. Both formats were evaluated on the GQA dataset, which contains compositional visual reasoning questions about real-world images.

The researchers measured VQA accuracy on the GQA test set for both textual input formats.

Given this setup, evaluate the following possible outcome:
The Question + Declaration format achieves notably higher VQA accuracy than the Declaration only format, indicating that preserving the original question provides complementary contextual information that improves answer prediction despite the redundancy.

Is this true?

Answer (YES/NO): YES